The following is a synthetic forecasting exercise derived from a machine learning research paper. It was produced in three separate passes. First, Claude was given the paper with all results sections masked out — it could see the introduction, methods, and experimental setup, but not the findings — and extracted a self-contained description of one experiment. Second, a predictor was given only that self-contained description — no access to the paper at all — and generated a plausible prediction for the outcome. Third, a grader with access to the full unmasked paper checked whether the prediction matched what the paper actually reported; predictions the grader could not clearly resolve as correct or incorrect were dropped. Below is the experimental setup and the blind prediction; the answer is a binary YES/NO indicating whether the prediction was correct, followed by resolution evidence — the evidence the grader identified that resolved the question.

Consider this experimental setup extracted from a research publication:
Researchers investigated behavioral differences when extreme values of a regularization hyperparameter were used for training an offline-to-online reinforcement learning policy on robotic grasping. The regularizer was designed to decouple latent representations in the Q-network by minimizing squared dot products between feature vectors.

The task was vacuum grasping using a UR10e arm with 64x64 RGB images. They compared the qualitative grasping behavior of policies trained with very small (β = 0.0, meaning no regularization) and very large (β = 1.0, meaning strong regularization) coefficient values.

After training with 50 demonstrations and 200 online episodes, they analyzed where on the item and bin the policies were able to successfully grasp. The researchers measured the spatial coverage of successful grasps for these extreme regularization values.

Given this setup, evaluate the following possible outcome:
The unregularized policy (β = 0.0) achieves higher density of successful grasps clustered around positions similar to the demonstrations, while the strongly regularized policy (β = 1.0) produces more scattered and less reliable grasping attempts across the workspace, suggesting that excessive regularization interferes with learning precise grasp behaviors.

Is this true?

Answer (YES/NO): NO